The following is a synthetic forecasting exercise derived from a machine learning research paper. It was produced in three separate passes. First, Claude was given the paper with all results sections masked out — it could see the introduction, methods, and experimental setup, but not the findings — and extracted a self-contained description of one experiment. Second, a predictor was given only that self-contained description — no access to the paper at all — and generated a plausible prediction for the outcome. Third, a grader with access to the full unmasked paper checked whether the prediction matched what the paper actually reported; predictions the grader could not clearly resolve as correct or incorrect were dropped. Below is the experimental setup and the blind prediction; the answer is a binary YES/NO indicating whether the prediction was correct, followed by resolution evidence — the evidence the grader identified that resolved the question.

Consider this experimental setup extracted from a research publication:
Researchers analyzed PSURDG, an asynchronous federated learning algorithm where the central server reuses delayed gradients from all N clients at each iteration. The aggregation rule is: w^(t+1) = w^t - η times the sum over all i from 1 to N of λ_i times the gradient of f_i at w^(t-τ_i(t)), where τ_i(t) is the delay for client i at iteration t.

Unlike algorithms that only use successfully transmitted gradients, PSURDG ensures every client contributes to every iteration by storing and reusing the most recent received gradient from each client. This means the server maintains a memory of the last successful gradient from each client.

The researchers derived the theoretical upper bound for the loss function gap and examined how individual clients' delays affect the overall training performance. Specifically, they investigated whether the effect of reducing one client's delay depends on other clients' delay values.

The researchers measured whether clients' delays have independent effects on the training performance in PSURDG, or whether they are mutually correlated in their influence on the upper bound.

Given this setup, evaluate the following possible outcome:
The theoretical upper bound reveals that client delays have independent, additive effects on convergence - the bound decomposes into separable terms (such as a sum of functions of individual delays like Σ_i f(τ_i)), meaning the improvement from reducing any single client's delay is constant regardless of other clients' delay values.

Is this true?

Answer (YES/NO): YES